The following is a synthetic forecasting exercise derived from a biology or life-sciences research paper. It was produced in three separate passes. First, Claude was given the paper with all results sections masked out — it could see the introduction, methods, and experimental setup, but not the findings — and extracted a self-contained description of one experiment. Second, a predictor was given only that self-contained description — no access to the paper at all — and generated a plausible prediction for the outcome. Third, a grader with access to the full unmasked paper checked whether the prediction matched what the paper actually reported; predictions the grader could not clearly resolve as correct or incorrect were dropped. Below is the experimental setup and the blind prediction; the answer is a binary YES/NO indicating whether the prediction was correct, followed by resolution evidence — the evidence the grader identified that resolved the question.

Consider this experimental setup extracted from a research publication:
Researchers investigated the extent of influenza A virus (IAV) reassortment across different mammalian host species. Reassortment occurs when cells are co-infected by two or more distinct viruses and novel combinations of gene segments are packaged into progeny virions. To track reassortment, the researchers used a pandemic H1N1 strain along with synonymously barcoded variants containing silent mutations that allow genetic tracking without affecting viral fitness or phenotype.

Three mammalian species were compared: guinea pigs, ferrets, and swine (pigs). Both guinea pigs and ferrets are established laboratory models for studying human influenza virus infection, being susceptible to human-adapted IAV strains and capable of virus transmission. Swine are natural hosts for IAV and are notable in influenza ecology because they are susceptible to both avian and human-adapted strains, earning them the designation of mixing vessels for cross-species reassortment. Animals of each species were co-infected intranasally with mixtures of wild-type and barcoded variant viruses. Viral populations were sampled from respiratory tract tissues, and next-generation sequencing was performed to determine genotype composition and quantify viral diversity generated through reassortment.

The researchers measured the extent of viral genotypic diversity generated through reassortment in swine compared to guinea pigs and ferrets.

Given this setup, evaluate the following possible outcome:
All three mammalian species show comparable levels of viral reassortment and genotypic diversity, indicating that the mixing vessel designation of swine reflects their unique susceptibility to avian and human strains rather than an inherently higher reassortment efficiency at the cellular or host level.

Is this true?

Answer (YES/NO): NO